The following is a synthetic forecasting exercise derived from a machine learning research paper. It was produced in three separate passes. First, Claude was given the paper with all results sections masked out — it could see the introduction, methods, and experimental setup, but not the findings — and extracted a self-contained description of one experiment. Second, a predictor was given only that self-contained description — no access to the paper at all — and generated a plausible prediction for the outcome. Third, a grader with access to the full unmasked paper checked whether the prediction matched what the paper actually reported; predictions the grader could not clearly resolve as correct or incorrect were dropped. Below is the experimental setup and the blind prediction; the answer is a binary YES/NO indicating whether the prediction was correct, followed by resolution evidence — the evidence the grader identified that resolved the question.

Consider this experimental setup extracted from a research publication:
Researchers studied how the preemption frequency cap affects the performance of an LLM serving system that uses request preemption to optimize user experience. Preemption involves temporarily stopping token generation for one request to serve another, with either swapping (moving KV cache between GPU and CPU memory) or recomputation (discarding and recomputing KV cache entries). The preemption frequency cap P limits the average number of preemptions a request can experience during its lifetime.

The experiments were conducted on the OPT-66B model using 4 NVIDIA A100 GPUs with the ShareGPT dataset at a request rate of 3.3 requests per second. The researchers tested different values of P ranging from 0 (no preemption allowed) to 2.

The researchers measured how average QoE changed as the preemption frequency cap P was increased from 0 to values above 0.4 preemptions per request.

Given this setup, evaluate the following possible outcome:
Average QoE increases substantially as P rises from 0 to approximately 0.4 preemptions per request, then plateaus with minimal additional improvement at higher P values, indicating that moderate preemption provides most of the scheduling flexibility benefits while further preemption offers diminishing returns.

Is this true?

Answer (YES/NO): YES